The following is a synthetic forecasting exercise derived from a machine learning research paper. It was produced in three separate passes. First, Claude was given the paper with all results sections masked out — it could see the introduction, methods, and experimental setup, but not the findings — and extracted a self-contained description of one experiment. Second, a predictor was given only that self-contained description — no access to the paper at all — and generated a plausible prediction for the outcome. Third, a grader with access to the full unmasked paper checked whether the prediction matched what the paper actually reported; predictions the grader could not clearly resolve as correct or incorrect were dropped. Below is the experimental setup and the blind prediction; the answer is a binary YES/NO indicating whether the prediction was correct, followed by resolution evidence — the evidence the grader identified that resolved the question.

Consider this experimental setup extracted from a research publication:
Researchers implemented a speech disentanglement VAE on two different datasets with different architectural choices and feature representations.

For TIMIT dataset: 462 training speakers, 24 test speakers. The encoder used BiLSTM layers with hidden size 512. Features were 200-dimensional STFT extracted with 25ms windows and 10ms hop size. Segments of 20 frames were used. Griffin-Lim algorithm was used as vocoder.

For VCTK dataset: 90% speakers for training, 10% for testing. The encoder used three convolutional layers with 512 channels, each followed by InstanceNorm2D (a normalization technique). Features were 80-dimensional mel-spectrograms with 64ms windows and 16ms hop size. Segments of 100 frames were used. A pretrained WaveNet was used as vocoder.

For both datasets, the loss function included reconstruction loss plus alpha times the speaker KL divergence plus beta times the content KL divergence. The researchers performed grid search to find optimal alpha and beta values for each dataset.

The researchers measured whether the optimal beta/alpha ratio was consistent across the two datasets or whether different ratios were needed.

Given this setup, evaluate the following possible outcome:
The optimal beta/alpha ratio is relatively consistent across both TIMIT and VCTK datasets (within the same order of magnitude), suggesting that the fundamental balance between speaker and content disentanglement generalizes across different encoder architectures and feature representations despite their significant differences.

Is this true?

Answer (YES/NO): NO